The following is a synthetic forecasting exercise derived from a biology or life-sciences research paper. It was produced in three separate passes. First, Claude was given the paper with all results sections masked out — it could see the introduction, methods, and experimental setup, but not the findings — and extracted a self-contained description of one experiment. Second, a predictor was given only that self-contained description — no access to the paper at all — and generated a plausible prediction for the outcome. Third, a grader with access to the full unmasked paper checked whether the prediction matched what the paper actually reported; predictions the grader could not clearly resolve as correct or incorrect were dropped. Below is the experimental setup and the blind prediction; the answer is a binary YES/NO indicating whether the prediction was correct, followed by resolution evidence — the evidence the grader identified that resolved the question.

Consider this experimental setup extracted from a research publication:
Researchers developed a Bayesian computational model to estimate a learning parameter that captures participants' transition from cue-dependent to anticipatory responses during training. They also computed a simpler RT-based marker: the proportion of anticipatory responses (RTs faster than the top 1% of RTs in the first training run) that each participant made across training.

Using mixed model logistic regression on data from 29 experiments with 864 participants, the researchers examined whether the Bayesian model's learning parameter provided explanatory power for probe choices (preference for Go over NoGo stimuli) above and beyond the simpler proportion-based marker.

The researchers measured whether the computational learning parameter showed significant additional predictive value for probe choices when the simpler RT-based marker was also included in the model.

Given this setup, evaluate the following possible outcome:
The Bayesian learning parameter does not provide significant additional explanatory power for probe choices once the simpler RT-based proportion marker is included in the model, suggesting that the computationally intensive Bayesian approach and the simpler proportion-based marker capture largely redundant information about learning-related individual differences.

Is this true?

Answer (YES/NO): YES